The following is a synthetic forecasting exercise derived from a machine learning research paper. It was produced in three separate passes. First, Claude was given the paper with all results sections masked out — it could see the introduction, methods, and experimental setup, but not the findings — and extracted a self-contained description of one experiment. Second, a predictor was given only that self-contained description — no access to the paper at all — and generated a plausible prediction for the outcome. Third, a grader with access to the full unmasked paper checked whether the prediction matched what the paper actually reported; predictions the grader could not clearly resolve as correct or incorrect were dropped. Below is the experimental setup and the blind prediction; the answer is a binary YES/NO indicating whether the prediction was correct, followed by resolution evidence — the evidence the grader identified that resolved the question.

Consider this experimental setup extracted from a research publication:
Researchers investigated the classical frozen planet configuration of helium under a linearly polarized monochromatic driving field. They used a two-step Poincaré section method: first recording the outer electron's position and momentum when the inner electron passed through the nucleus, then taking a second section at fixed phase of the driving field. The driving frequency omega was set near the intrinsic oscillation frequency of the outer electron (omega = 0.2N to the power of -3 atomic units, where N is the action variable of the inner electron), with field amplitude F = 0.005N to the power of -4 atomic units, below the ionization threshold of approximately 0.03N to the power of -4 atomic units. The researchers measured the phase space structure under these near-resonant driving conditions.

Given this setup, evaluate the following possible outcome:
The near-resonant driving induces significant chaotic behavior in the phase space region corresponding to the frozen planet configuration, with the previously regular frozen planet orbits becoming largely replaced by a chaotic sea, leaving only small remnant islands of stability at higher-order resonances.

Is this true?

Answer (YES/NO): NO